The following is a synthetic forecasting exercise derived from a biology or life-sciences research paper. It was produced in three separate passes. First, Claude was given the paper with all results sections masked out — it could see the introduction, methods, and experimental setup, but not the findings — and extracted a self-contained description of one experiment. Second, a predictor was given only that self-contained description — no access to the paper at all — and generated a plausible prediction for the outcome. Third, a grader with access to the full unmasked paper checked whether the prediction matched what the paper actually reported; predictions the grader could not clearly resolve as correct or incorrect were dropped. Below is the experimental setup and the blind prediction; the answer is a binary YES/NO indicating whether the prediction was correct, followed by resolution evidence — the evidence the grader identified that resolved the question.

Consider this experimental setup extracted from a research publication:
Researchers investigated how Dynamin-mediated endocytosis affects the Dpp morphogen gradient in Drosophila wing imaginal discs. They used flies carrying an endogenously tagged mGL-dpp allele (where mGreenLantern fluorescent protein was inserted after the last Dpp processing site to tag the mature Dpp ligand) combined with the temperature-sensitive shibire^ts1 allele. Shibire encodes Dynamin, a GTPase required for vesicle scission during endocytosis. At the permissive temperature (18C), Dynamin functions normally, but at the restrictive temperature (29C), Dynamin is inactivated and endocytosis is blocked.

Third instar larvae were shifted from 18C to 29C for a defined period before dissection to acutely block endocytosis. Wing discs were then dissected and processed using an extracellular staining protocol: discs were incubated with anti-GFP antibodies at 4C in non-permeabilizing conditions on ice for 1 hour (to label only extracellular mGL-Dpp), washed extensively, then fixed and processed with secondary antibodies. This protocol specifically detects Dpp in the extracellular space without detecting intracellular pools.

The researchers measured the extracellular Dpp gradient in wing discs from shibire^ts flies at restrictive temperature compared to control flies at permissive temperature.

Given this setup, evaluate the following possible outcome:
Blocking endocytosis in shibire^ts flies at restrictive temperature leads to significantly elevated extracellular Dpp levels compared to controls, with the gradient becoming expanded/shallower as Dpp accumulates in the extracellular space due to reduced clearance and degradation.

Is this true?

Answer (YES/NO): YES